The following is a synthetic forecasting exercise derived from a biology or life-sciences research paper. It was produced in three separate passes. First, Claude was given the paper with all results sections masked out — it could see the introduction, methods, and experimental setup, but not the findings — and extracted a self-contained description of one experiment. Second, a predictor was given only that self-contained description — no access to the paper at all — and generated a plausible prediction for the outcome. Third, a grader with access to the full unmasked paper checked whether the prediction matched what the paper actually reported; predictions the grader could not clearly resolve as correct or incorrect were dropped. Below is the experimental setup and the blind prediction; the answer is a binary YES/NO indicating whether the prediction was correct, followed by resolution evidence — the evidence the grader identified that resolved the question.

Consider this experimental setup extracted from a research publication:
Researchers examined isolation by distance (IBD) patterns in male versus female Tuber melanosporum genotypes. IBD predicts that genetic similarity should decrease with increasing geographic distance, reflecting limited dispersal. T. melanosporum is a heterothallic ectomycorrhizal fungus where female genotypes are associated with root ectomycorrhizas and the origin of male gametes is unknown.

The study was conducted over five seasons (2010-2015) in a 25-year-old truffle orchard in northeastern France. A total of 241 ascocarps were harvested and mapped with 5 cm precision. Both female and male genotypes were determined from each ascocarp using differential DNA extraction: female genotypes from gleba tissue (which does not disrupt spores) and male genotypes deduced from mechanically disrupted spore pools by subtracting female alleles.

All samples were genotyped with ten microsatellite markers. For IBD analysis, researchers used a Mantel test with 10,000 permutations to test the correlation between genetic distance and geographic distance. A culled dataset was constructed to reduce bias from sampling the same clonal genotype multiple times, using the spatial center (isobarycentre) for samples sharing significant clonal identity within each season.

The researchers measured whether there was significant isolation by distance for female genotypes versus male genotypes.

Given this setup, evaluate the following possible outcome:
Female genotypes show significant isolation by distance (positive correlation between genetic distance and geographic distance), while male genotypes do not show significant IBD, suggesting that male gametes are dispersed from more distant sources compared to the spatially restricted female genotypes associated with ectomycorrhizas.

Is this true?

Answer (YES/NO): NO